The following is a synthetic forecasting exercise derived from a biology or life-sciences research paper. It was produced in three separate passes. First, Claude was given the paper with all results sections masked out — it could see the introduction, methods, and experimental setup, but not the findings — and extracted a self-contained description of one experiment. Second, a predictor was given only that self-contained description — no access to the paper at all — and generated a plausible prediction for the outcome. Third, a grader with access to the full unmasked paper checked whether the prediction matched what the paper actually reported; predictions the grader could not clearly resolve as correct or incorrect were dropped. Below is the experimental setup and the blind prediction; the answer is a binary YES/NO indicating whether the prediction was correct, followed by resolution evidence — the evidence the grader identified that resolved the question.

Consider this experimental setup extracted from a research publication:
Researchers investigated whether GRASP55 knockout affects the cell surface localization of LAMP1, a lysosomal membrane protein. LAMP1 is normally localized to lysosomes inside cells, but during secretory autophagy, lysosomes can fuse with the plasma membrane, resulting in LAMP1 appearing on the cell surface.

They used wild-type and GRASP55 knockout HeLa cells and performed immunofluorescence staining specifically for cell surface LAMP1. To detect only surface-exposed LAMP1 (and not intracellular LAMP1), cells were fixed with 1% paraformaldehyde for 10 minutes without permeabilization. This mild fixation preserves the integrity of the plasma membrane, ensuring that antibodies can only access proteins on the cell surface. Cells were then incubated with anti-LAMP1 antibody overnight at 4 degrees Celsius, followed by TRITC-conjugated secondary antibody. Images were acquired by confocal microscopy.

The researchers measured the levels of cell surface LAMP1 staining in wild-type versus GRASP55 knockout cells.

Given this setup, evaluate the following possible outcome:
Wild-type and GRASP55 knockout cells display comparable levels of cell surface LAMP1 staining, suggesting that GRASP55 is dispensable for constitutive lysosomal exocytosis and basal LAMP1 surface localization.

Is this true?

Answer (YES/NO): NO